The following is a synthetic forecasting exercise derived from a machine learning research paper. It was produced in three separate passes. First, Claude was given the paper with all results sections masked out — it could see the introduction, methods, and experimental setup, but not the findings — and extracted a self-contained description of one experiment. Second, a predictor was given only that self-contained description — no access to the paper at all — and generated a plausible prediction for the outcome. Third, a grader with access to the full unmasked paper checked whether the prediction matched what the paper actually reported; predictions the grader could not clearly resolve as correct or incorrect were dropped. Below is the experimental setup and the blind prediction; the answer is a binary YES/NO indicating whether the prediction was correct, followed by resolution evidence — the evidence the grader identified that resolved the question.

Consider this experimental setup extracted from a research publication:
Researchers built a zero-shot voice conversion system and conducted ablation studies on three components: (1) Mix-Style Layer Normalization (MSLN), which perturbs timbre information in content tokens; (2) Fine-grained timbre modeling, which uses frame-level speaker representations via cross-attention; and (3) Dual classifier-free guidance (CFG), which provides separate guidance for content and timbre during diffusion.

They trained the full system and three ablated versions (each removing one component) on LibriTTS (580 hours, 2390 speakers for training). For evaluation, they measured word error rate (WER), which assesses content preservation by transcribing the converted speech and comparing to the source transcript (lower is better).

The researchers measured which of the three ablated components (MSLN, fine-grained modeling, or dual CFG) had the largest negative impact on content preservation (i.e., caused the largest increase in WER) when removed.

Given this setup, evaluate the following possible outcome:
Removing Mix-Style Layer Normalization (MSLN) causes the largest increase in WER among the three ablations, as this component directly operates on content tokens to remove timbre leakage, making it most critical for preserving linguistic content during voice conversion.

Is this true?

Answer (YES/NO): NO